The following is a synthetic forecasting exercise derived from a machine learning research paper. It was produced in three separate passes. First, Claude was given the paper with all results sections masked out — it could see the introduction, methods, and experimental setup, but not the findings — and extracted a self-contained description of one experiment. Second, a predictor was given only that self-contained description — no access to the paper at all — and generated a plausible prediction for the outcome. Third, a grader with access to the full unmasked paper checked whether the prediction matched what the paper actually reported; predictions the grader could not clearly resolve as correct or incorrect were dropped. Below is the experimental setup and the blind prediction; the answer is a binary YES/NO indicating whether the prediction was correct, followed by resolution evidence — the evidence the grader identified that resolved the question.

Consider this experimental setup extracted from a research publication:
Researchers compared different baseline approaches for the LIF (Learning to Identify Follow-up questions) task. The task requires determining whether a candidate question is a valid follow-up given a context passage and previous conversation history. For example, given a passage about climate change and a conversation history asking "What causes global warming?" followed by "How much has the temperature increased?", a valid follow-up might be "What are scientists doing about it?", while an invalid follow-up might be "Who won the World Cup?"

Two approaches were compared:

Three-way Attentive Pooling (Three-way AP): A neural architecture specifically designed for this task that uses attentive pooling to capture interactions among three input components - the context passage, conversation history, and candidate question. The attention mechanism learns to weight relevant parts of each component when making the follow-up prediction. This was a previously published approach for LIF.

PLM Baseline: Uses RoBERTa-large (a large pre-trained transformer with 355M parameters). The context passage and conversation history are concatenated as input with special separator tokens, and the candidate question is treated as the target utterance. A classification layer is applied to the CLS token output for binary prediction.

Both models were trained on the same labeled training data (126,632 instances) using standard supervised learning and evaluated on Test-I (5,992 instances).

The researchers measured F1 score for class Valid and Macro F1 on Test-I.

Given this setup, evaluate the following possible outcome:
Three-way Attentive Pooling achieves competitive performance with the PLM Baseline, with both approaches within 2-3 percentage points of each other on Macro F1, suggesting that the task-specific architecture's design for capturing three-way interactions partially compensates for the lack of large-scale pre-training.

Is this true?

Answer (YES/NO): NO